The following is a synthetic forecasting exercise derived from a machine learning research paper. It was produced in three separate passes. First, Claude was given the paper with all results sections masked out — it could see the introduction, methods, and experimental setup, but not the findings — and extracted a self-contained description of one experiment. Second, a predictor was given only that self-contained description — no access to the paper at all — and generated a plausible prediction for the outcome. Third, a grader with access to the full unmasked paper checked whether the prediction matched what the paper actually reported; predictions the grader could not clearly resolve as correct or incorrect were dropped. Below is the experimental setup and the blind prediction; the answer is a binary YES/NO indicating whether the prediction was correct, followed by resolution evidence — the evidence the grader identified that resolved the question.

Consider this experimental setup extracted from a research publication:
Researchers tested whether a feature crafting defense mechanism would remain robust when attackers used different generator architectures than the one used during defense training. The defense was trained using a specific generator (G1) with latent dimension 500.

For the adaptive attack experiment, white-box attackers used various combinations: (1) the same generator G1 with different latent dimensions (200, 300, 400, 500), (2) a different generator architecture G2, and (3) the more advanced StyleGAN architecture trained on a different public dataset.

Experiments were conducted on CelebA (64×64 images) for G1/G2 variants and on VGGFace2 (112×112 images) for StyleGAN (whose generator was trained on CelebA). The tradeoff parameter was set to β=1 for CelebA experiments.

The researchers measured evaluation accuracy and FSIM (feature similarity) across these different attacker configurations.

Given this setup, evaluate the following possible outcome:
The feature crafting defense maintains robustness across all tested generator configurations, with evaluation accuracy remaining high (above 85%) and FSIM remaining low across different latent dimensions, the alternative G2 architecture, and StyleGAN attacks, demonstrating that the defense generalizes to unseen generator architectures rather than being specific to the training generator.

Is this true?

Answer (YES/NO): NO